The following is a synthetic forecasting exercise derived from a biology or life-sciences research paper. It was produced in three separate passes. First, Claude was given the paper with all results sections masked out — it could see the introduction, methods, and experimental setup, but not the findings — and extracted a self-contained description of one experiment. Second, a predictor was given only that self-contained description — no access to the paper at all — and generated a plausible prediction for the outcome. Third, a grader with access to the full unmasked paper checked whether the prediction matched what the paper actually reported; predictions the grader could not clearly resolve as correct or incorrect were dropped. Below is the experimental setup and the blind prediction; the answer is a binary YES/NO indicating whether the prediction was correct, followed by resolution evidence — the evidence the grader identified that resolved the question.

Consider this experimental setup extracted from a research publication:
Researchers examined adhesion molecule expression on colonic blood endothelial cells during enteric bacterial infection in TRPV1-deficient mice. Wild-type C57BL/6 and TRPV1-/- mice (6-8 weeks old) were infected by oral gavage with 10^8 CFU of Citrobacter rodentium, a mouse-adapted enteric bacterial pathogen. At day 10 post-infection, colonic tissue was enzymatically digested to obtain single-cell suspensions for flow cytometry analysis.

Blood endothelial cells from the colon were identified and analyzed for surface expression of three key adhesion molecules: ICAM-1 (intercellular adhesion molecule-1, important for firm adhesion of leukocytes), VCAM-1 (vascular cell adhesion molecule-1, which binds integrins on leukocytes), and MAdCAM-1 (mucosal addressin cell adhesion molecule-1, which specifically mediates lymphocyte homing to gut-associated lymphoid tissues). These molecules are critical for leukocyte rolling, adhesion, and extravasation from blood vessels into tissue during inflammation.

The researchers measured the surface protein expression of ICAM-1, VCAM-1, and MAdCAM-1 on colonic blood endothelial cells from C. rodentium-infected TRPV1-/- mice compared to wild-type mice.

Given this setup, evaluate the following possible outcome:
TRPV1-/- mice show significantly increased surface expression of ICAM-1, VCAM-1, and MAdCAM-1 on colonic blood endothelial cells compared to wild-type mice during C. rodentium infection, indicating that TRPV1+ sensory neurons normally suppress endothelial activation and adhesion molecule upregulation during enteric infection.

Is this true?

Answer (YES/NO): NO